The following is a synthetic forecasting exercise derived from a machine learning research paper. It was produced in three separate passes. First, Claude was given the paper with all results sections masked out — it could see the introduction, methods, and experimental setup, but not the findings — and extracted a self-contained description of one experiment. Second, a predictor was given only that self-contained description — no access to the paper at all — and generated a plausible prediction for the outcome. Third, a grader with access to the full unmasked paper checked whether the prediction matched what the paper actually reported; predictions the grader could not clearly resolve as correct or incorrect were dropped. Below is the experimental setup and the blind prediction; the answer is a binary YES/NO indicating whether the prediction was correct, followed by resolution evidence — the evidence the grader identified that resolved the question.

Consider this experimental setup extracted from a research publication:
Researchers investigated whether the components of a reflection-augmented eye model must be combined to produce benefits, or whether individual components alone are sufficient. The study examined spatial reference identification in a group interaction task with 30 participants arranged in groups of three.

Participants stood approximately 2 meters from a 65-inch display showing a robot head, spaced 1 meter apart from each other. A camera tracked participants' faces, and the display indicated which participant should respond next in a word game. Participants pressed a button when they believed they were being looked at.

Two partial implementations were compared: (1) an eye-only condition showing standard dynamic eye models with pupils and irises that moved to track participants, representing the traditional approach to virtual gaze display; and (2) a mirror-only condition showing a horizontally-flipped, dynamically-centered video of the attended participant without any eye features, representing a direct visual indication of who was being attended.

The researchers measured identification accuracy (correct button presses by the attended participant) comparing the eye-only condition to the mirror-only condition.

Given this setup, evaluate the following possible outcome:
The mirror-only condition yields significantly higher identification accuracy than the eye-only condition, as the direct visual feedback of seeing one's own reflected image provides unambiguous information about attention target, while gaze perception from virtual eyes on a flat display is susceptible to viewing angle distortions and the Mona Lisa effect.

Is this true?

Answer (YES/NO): YES